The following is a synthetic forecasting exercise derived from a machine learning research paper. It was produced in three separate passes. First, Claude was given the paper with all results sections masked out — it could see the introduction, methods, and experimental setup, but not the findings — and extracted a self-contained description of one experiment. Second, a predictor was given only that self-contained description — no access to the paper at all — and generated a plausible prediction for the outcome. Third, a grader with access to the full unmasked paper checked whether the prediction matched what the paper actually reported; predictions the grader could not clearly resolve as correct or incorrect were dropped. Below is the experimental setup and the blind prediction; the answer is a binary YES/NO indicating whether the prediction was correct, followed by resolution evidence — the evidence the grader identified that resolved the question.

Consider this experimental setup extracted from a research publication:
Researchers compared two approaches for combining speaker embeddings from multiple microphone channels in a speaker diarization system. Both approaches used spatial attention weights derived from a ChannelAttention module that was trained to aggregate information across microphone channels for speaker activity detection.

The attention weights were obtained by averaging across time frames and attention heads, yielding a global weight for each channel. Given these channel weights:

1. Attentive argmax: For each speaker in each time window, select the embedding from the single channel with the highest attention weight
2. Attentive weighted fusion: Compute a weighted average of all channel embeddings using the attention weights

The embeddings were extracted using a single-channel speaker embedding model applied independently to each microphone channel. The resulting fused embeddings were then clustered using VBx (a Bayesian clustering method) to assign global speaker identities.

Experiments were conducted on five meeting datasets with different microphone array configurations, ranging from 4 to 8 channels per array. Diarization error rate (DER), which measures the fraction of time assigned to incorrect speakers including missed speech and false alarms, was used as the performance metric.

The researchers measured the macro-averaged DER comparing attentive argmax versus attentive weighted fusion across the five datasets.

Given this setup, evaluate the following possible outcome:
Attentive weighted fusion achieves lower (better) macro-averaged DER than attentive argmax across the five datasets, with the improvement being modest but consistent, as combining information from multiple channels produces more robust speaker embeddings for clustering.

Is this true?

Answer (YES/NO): NO